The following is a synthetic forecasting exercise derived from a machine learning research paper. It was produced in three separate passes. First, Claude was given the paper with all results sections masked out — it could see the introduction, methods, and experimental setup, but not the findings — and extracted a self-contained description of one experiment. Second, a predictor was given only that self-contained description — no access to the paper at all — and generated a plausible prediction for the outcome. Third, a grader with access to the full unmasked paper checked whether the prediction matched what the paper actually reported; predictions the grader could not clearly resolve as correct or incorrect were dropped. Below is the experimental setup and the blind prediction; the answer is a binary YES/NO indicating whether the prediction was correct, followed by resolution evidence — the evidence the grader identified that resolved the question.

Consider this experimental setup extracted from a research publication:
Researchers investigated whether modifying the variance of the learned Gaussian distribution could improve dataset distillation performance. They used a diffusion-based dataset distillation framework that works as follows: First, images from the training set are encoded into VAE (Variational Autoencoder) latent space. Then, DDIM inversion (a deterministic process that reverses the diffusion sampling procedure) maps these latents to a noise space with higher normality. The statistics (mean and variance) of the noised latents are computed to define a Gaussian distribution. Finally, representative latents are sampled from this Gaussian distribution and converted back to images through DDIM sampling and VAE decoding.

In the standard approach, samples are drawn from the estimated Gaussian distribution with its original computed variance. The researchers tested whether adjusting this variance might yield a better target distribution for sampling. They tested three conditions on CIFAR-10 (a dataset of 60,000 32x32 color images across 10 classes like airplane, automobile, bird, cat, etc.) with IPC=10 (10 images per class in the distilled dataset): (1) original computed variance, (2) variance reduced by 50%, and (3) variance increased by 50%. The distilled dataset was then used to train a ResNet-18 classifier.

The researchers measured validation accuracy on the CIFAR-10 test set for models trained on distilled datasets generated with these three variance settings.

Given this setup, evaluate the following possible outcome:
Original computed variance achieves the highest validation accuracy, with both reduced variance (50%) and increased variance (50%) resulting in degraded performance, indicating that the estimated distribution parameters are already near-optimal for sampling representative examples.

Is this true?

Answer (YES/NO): YES